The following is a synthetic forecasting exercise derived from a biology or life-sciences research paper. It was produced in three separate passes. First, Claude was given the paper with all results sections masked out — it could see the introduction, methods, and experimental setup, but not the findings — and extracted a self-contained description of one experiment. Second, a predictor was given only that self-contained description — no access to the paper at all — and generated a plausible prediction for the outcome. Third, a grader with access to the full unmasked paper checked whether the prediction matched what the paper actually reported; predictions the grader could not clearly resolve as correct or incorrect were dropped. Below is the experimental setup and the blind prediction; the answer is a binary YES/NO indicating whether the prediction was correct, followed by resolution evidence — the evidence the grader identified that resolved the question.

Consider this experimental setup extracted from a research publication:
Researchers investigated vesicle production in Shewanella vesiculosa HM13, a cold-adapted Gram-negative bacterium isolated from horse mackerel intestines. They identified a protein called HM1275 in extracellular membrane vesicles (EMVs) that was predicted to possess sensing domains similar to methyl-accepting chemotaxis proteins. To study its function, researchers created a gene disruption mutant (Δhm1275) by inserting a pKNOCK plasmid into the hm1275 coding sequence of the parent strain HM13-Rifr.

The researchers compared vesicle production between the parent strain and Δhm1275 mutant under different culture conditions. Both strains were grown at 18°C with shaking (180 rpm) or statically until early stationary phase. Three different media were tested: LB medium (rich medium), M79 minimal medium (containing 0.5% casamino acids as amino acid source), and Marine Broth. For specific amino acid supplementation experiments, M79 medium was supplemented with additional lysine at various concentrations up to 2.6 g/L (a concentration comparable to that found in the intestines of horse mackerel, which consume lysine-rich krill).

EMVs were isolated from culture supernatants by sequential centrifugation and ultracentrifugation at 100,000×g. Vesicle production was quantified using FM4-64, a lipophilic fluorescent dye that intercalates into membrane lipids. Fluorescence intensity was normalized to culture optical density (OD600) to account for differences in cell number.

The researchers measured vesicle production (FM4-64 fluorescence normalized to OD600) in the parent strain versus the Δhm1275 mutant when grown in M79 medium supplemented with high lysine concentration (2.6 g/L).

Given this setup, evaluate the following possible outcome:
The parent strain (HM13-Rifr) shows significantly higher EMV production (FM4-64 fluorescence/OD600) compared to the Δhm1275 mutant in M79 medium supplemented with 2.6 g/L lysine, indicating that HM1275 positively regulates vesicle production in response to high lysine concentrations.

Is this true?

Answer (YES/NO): YES